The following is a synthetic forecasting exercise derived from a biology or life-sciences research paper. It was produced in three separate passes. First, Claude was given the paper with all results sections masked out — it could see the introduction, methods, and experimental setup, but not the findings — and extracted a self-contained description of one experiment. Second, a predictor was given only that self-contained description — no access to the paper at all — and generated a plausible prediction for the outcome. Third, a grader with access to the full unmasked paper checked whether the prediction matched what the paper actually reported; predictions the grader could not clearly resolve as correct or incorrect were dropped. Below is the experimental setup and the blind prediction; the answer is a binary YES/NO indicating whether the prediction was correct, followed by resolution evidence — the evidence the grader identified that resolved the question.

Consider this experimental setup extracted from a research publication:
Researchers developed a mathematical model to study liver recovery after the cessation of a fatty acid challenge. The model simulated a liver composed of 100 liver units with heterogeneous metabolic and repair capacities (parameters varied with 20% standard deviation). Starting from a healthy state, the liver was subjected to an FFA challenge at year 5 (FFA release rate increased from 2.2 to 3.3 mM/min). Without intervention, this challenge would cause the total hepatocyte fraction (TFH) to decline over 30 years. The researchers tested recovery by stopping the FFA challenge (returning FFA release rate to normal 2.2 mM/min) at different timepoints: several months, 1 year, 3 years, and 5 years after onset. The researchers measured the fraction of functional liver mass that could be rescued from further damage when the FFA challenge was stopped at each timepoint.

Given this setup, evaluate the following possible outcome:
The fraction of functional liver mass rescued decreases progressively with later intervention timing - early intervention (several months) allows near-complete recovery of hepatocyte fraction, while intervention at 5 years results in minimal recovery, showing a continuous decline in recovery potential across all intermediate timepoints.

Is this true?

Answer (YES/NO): NO